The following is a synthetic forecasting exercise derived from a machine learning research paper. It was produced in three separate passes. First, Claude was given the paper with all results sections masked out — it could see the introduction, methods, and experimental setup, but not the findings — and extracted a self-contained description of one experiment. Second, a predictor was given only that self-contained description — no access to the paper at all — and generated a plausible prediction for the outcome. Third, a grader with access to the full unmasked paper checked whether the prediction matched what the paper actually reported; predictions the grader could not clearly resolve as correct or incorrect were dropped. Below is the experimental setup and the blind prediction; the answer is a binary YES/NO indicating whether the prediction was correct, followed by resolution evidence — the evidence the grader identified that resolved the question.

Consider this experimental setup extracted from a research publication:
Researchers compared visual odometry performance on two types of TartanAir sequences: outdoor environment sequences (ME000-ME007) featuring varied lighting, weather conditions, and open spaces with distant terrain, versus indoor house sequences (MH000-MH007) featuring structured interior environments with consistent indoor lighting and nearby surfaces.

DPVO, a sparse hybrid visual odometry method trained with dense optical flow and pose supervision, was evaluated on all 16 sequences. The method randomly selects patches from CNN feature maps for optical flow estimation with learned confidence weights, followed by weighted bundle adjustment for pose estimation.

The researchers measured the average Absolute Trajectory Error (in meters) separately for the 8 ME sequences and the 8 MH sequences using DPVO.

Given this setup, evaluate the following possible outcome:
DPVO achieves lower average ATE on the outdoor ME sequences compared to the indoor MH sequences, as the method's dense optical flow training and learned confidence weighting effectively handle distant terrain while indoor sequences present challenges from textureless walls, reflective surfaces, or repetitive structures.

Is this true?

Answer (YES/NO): NO